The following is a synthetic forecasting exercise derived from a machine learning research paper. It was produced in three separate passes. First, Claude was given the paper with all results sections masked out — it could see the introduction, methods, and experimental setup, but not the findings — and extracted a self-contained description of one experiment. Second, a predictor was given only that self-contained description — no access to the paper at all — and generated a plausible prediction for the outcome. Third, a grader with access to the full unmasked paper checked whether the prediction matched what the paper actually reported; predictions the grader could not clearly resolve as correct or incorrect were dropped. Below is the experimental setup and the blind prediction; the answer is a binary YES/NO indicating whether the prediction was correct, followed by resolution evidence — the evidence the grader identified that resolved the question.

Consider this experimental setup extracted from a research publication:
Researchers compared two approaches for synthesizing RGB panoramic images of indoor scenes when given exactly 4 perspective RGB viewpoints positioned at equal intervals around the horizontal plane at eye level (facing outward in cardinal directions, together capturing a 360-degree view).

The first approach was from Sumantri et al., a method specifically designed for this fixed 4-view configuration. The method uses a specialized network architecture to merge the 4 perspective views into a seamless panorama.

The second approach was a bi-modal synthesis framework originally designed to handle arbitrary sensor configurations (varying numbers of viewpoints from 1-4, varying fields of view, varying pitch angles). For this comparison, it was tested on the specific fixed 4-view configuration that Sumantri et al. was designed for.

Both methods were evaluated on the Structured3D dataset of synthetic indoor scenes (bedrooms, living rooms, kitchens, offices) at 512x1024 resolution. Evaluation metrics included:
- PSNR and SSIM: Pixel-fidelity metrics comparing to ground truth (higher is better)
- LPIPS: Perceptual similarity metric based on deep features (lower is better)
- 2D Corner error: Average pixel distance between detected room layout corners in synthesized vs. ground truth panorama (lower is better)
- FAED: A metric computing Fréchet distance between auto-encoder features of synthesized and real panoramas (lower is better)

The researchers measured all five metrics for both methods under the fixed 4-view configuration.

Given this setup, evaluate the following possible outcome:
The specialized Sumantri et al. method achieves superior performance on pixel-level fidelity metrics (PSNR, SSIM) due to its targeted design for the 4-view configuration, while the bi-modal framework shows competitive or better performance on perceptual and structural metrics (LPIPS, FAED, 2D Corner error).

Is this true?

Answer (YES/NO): YES